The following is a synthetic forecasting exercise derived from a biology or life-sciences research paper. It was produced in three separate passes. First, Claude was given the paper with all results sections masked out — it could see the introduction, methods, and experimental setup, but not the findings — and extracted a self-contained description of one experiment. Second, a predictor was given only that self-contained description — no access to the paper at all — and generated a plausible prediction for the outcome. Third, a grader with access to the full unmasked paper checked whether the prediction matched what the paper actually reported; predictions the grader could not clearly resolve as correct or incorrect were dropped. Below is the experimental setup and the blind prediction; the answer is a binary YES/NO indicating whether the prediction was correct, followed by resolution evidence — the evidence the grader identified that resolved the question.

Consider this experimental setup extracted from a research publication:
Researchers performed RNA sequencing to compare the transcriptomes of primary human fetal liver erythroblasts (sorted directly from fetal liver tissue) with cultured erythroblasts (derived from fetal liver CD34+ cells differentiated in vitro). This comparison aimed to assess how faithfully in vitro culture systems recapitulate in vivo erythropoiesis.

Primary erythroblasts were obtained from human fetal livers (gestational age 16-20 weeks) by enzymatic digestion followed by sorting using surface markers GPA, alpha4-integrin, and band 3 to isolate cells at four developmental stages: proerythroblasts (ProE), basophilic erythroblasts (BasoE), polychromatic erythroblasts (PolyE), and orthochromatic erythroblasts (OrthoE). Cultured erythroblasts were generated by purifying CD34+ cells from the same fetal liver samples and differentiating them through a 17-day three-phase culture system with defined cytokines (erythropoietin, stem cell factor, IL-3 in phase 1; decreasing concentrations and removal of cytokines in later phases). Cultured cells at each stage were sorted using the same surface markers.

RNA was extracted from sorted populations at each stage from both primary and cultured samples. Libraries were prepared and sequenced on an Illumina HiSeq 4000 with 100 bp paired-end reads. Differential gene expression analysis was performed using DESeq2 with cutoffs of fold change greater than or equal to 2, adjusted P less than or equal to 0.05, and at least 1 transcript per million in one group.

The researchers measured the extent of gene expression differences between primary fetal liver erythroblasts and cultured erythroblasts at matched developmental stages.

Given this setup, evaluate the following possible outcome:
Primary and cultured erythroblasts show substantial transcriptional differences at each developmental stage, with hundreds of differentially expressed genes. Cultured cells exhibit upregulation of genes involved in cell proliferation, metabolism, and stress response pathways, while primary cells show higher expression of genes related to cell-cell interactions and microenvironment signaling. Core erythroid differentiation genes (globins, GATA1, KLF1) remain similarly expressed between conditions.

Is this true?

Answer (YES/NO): NO